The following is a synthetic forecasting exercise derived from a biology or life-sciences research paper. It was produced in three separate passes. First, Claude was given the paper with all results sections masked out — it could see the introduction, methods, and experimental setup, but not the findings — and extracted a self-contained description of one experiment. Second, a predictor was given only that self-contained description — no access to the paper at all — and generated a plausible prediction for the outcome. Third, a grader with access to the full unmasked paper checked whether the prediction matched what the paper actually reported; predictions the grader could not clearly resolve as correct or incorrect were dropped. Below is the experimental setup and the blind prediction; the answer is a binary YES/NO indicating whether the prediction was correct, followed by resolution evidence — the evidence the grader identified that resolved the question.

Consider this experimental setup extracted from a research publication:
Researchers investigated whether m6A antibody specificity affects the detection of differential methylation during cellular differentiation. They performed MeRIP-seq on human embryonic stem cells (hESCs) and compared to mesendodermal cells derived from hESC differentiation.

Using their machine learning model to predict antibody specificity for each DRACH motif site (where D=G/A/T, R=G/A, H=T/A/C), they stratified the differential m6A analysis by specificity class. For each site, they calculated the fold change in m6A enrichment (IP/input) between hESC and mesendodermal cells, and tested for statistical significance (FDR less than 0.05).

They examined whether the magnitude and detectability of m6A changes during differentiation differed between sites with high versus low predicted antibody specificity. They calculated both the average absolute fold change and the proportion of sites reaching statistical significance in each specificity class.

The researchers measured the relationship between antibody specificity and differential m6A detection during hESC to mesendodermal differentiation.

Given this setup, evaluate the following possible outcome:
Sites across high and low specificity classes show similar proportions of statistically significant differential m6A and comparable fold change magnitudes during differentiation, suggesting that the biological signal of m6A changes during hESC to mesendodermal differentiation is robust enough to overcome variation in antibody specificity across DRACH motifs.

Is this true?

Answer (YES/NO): NO